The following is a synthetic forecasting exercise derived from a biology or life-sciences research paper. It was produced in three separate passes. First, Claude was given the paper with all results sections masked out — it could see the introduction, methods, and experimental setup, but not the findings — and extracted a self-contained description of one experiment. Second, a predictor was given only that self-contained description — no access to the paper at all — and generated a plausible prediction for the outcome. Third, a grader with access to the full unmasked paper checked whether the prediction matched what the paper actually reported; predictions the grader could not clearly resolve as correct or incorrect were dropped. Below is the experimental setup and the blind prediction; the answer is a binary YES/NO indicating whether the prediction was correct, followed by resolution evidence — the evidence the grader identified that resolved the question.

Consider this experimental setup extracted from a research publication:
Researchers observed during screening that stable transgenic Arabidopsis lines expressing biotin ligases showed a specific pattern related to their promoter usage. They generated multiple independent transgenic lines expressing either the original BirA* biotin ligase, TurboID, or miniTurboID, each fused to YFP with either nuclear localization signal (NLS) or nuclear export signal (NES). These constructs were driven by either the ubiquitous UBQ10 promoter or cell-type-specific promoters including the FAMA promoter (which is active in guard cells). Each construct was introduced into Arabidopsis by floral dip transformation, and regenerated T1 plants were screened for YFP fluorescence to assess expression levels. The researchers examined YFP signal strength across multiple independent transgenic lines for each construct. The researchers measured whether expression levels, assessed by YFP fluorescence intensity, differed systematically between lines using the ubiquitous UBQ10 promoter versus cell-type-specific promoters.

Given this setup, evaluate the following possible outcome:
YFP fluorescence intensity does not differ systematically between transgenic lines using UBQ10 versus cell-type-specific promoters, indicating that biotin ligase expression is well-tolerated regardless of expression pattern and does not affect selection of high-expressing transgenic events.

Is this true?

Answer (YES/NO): NO